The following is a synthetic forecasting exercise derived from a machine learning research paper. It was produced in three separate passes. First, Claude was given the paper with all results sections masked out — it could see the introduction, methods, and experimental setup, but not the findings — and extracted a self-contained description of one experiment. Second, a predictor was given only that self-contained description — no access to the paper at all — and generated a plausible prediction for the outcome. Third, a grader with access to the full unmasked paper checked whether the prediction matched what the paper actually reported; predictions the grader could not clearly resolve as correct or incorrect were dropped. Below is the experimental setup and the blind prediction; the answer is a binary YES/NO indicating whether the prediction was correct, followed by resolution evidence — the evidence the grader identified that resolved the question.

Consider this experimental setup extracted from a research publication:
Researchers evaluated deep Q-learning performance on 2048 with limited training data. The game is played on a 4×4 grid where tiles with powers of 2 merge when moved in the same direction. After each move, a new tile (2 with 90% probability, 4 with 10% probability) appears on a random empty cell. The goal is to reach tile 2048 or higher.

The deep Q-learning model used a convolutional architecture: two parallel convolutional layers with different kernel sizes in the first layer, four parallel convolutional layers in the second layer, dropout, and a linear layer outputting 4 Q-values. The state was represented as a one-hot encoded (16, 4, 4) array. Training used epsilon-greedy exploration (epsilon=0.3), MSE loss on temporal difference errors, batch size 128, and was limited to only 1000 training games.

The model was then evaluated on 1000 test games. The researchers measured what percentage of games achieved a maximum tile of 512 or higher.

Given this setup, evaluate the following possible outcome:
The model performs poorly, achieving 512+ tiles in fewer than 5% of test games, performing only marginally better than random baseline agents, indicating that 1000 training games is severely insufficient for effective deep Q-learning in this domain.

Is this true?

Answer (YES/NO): NO